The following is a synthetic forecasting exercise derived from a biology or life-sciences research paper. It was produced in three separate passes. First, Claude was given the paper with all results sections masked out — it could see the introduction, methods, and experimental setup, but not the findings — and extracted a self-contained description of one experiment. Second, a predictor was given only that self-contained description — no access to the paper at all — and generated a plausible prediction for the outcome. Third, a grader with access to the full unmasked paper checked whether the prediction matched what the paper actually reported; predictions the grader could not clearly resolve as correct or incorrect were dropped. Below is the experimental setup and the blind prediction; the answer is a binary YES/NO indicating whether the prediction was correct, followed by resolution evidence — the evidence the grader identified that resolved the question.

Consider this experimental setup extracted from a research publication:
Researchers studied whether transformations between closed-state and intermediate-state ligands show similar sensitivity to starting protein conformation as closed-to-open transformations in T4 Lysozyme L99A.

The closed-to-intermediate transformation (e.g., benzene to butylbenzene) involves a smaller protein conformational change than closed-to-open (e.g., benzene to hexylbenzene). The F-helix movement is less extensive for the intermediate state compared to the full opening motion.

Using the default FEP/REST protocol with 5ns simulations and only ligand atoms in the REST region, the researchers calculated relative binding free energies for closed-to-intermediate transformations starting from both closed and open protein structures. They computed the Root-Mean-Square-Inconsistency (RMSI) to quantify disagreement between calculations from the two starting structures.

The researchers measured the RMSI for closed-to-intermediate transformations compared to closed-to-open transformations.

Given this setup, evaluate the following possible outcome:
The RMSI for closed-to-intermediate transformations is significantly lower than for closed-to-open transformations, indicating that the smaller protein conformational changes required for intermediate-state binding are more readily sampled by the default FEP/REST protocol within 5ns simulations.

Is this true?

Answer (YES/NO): YES